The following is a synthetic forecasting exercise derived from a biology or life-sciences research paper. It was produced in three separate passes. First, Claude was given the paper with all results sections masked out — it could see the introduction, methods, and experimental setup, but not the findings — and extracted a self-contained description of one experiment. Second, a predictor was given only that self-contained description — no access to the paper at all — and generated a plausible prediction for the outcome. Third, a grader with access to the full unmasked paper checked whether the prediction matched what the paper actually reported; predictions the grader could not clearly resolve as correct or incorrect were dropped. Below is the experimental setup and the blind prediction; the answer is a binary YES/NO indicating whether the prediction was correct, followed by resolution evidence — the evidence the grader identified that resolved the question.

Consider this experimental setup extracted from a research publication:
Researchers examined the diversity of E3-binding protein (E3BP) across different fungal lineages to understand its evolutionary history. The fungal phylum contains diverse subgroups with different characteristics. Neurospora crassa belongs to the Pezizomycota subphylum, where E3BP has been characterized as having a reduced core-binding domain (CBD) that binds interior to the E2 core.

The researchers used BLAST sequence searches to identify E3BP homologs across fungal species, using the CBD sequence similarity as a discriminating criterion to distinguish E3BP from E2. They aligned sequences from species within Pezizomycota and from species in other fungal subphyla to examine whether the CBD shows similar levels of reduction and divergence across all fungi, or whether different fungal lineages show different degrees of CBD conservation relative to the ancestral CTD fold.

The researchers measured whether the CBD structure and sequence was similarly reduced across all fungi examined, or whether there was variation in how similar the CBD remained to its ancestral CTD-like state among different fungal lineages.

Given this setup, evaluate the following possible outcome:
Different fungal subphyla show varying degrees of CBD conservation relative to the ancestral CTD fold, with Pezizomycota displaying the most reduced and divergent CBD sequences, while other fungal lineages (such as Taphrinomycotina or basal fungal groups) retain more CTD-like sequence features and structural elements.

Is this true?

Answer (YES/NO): NO